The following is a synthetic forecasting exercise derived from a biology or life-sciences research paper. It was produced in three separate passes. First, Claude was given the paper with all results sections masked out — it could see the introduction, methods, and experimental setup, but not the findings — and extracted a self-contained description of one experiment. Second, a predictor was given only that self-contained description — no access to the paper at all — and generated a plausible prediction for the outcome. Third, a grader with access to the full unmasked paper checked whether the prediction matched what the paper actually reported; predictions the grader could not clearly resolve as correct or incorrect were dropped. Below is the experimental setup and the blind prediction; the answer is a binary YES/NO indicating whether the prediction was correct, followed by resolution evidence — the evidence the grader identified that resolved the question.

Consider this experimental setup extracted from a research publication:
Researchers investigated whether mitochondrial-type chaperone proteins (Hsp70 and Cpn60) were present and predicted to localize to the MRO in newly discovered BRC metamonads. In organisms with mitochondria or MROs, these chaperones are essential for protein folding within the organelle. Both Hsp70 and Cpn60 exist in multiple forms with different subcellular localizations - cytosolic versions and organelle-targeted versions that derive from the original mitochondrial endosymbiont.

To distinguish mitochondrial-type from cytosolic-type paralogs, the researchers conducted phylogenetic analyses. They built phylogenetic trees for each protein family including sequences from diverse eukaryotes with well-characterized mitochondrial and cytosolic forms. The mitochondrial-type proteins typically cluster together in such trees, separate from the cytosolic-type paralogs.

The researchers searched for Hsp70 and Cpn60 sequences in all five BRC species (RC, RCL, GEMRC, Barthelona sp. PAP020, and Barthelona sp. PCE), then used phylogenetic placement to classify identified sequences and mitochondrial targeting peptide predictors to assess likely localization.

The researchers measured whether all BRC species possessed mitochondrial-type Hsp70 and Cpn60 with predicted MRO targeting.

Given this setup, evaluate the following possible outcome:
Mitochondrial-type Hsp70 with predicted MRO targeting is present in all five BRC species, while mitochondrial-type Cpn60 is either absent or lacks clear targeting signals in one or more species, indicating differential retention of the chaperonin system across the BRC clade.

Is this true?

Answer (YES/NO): NO